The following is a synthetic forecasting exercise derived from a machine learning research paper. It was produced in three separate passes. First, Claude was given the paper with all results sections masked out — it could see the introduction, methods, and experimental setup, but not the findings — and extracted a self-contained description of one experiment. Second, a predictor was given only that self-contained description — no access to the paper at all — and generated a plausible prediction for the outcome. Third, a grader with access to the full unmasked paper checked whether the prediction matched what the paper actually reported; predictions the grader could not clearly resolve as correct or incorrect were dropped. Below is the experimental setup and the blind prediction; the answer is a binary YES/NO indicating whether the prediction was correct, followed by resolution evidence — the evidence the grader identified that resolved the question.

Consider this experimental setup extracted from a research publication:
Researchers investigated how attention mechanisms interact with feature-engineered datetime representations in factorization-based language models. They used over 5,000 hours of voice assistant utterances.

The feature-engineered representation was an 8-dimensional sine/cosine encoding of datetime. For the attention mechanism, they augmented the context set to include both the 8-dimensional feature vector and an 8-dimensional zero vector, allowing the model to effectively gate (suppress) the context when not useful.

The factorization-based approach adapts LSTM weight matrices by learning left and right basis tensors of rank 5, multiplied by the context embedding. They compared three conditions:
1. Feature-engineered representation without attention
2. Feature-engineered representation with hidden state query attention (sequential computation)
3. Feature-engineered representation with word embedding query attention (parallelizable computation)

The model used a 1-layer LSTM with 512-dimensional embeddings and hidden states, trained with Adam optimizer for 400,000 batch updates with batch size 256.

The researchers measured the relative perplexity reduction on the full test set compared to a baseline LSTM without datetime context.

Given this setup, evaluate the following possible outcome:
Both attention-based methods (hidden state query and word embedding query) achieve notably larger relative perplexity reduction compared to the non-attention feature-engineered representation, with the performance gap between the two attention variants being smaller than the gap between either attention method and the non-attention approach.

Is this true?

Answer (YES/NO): NO